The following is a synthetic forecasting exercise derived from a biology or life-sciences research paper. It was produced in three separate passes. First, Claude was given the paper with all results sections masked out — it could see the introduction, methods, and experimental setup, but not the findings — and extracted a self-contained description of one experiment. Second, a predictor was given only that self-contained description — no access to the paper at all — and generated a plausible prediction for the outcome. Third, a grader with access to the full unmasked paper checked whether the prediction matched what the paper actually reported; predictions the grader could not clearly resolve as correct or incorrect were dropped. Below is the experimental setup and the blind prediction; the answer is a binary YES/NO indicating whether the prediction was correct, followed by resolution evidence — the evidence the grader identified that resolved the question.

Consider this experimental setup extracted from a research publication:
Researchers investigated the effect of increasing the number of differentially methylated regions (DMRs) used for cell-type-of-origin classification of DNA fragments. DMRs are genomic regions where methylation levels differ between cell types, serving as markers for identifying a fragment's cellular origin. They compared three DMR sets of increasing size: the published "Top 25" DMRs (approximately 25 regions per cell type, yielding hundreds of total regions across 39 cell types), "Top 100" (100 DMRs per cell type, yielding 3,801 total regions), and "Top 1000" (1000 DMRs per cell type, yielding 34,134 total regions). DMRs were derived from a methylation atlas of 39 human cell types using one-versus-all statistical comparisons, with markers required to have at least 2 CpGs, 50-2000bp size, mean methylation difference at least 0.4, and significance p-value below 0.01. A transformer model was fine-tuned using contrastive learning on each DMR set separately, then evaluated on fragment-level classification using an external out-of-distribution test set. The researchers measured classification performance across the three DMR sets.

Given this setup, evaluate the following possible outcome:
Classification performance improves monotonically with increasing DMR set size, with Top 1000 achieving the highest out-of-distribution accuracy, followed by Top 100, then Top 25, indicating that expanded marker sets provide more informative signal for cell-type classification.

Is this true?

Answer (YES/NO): NO